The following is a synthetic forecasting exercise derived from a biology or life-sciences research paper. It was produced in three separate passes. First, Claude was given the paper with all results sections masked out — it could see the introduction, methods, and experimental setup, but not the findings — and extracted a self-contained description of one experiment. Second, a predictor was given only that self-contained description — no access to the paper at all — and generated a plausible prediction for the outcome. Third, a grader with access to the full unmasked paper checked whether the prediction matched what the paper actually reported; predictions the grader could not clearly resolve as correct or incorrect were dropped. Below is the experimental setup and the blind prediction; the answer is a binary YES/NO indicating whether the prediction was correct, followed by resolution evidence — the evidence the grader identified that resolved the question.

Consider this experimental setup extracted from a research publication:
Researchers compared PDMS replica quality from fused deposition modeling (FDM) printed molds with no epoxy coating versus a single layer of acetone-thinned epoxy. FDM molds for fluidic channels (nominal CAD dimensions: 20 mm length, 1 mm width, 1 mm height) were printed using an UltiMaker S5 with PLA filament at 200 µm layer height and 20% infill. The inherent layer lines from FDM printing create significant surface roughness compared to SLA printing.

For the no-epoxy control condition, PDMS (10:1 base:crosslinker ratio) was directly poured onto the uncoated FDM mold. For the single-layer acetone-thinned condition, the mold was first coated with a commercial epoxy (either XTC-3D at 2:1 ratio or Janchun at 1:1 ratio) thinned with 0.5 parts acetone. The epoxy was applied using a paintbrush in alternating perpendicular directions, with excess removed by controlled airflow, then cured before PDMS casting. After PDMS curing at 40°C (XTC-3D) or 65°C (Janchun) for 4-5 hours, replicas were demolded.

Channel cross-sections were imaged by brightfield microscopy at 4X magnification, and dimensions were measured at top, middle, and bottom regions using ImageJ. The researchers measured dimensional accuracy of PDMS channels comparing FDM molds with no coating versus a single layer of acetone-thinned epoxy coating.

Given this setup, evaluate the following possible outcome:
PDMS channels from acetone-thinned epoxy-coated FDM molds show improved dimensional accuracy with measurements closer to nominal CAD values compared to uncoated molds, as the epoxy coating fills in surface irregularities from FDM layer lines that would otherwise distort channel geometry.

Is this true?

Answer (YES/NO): NO